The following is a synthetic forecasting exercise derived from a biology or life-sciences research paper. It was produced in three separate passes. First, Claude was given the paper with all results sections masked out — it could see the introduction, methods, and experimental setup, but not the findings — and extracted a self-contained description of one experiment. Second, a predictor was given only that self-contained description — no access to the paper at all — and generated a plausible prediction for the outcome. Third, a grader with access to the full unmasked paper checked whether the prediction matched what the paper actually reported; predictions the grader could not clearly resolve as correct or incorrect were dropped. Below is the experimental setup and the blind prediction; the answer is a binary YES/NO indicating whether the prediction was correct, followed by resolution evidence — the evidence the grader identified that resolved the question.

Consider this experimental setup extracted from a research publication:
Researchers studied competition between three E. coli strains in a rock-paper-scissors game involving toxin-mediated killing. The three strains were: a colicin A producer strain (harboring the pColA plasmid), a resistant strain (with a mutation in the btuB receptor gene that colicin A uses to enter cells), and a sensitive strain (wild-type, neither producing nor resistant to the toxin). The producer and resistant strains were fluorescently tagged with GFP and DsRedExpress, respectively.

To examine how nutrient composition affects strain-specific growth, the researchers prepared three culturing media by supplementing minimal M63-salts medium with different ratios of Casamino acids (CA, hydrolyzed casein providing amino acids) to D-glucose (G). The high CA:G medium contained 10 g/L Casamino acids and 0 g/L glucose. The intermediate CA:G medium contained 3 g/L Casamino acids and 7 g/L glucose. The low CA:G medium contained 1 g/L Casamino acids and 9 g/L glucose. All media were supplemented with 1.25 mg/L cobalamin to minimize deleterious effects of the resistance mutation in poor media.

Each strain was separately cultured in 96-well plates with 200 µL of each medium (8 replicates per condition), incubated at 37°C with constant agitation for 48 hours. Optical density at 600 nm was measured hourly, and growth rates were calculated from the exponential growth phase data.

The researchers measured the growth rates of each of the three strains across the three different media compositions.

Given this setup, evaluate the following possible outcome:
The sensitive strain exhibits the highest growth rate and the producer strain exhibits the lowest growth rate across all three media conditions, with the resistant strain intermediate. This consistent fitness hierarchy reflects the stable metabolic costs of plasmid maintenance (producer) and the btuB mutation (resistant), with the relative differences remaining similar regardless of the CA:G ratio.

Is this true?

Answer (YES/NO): NO